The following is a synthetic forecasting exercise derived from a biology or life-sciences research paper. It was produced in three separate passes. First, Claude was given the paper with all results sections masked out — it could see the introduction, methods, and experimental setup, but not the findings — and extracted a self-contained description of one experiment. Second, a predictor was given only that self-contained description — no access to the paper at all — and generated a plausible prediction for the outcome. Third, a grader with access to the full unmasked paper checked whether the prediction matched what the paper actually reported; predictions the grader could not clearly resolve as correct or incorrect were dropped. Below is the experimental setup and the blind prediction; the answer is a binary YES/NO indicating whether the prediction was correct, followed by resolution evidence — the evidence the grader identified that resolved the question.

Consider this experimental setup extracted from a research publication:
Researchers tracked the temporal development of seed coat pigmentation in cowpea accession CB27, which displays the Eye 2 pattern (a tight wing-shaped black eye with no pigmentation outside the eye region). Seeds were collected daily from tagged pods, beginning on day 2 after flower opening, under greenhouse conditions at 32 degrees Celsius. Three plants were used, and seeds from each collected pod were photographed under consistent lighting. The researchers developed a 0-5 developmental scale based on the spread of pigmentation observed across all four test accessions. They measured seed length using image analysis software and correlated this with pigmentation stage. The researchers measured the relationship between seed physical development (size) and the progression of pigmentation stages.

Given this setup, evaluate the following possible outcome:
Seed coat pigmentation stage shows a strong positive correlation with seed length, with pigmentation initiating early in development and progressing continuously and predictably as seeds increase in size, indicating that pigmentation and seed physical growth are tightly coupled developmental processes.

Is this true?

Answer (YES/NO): NO